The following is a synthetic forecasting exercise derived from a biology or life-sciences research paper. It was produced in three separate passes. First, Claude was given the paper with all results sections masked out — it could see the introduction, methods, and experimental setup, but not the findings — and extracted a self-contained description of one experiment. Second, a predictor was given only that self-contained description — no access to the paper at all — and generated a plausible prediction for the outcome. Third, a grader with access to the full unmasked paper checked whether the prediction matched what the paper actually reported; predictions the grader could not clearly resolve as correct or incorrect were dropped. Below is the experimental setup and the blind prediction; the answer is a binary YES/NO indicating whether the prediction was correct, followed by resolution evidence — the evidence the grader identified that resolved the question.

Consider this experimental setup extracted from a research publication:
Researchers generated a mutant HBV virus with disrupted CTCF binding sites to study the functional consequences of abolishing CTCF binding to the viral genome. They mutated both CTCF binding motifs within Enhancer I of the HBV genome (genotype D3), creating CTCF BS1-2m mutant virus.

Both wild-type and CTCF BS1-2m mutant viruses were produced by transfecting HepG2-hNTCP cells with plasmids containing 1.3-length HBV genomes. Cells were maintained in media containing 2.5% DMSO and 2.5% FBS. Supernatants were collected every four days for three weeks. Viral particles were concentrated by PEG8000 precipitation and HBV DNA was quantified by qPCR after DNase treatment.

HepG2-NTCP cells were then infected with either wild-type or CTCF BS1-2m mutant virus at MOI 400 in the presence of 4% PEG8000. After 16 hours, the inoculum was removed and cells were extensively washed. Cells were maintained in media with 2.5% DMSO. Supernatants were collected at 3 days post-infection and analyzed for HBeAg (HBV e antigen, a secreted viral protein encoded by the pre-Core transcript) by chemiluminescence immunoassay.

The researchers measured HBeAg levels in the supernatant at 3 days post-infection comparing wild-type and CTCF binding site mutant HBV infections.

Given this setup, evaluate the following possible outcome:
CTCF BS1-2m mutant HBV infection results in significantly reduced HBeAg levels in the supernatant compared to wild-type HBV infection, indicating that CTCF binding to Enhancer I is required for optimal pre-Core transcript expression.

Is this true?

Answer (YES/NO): NO